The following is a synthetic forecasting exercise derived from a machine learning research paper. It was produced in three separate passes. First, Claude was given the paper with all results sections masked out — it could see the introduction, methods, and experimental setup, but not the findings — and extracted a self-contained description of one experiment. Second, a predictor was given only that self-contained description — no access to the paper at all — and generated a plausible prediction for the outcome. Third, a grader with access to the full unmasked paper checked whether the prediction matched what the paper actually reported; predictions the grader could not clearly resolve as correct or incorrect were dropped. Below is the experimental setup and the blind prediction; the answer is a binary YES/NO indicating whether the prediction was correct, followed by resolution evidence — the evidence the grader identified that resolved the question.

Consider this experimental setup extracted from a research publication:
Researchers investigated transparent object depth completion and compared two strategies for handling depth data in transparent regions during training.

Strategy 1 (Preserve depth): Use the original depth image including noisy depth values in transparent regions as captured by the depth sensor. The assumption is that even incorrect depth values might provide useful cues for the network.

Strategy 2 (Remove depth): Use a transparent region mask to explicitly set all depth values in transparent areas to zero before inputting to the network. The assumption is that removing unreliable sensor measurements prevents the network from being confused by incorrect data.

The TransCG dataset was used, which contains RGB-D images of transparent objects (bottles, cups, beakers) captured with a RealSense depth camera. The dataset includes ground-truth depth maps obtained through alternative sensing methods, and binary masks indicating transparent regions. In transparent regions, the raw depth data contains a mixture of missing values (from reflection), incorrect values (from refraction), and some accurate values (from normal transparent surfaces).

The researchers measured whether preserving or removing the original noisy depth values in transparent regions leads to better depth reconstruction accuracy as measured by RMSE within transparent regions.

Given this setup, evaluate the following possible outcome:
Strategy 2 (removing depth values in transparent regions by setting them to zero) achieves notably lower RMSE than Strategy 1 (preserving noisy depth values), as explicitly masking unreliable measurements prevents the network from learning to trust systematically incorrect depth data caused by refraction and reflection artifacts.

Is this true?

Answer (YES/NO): NO